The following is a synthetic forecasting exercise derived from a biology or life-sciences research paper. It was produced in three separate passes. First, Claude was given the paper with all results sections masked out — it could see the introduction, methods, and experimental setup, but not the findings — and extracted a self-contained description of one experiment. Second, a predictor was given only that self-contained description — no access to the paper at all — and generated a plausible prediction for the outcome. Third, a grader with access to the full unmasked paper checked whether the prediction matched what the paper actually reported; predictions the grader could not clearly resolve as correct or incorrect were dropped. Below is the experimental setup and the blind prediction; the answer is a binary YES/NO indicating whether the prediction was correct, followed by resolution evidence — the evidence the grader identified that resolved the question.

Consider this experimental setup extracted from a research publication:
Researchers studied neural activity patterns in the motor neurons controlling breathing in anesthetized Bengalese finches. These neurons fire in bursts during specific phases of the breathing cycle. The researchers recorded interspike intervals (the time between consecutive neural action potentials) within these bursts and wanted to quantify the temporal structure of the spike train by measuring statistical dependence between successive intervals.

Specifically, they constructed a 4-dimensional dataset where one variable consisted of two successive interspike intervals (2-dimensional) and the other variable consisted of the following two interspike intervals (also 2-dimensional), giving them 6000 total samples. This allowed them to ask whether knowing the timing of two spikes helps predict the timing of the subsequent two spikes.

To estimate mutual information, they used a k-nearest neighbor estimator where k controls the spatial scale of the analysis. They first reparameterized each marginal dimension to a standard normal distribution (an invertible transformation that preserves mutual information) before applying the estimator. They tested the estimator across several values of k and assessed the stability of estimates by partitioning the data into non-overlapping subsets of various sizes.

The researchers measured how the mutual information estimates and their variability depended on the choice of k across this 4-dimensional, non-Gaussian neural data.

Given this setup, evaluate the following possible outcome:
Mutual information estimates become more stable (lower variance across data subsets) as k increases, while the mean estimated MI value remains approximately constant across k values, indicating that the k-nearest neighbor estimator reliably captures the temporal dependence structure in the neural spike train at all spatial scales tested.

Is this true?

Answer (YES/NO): NO